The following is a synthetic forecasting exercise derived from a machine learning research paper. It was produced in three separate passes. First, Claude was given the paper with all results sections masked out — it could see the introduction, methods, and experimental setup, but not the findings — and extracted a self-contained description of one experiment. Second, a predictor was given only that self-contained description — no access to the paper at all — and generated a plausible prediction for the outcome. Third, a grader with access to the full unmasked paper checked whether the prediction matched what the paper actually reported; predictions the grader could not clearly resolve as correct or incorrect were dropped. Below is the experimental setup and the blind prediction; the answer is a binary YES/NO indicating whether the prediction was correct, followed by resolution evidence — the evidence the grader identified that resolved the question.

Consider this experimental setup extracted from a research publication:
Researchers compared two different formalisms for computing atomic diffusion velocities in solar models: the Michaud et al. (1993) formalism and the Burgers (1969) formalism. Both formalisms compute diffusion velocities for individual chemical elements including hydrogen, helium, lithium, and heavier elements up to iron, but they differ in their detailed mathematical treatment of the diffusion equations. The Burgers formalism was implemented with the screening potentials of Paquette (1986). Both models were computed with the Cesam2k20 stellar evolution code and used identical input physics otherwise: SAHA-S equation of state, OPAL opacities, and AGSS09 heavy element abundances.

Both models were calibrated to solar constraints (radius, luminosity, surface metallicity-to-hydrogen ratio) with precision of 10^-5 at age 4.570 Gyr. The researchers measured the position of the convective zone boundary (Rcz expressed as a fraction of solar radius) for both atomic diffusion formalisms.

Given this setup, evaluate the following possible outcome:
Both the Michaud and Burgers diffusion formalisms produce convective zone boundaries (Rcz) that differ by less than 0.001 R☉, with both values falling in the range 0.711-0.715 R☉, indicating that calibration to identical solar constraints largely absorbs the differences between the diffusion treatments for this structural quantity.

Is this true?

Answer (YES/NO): NO